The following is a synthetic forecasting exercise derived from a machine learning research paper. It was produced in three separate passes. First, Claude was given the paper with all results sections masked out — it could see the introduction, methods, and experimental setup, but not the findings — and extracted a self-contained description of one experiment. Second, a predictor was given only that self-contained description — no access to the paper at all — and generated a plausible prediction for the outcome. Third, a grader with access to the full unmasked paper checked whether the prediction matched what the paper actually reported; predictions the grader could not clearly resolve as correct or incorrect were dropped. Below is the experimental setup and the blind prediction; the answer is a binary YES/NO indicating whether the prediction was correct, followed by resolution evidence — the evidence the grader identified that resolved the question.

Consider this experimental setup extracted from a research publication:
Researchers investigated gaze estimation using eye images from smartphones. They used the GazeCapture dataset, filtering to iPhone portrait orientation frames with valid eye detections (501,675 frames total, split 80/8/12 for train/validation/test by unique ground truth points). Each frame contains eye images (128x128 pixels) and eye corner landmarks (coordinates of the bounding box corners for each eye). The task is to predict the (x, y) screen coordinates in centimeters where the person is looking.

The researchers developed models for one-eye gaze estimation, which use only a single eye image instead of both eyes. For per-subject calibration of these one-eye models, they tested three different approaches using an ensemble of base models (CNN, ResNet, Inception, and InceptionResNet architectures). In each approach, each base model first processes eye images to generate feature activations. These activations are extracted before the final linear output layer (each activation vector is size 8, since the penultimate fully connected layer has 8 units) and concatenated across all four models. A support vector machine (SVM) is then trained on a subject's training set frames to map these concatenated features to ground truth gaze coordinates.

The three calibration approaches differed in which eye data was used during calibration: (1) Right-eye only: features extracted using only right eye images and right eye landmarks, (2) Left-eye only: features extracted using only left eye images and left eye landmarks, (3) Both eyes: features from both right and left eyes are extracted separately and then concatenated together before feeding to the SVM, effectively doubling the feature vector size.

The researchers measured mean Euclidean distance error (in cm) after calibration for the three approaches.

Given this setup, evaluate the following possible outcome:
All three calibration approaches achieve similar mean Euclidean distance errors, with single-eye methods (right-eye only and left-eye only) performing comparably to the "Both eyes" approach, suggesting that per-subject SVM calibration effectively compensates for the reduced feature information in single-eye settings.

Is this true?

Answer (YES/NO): NO